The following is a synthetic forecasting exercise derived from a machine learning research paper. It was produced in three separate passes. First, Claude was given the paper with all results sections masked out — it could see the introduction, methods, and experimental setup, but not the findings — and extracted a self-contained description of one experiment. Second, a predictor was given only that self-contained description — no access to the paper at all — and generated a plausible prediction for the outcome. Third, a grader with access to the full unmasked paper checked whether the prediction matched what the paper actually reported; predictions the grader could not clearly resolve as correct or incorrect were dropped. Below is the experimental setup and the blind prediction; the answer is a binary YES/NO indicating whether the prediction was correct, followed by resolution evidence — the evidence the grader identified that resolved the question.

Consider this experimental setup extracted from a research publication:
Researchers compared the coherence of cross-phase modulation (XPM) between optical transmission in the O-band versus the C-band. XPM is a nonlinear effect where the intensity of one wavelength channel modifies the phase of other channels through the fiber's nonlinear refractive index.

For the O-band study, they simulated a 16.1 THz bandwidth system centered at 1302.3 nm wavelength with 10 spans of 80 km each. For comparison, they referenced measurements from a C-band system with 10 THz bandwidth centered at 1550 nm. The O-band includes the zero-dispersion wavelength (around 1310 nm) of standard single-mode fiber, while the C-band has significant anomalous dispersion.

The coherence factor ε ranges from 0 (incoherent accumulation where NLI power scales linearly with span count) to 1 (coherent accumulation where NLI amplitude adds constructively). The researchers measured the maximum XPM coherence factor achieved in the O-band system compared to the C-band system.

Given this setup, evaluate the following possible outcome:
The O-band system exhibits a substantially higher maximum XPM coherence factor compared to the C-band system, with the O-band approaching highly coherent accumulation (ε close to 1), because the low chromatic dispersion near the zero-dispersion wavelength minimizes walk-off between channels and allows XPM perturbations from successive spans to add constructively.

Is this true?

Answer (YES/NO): NO